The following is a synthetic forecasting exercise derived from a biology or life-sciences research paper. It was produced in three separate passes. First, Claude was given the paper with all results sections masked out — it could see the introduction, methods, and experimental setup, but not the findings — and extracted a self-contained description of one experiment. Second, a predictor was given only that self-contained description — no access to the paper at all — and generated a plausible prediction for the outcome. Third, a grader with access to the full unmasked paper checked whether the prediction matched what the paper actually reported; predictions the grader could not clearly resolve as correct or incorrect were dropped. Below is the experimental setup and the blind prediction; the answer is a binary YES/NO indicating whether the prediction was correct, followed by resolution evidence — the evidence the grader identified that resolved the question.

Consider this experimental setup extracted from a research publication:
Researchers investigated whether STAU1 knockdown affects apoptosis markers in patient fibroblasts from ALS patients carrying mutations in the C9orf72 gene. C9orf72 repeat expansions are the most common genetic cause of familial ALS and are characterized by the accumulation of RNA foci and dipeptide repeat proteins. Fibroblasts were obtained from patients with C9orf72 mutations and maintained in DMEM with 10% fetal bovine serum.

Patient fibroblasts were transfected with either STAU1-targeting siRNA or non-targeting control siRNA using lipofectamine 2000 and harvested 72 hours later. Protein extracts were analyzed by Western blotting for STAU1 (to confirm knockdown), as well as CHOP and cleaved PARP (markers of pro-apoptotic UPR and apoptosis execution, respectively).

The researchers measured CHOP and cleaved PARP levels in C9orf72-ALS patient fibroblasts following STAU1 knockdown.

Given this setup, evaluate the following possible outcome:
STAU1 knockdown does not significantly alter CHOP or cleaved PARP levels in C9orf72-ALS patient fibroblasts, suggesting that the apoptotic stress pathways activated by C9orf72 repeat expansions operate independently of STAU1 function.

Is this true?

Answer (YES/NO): NO